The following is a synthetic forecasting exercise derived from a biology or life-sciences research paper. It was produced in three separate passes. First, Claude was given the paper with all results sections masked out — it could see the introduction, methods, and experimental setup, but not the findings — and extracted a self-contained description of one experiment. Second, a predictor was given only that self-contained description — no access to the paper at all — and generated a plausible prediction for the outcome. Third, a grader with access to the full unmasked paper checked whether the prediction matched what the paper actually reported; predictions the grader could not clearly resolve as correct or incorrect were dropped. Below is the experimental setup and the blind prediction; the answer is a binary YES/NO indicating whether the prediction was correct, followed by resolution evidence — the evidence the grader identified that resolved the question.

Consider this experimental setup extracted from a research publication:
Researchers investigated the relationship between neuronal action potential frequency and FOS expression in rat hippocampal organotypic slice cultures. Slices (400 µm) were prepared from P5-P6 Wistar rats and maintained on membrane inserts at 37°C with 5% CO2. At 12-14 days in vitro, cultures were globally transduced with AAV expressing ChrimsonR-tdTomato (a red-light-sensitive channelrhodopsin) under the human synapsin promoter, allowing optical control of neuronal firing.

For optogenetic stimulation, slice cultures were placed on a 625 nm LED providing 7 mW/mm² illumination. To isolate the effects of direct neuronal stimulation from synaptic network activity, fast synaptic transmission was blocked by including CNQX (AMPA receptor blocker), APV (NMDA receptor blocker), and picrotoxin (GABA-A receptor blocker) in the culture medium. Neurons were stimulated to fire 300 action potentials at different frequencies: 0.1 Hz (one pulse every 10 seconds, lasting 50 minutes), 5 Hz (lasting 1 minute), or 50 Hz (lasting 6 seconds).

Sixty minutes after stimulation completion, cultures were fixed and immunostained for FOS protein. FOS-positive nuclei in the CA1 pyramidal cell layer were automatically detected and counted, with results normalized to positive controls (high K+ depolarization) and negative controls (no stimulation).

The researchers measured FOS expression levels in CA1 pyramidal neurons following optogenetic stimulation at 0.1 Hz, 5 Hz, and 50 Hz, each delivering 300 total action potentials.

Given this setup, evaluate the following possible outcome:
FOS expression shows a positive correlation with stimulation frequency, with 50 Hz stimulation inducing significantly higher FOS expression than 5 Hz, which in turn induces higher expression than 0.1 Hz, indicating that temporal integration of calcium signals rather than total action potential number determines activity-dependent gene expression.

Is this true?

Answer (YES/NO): NO